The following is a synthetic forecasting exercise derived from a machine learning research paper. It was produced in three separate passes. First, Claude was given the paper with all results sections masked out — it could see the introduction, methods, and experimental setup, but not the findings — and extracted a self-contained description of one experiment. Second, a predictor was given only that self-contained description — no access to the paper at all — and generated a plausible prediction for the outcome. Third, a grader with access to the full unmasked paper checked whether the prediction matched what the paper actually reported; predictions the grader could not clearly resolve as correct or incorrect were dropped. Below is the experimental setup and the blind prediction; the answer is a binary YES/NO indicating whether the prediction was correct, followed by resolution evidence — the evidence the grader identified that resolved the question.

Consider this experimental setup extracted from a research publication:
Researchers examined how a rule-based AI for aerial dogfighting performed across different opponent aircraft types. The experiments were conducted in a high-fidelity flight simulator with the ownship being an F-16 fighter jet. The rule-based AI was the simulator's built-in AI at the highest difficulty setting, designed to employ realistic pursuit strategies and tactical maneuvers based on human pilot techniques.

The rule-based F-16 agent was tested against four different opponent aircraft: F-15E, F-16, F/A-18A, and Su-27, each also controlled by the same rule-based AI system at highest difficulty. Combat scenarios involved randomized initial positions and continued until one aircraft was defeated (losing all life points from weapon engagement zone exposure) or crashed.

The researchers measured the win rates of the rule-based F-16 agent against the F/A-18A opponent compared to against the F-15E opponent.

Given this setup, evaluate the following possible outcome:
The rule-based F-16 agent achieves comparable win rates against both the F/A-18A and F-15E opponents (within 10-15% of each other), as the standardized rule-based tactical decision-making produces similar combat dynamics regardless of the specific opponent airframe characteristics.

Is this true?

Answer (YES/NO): NO